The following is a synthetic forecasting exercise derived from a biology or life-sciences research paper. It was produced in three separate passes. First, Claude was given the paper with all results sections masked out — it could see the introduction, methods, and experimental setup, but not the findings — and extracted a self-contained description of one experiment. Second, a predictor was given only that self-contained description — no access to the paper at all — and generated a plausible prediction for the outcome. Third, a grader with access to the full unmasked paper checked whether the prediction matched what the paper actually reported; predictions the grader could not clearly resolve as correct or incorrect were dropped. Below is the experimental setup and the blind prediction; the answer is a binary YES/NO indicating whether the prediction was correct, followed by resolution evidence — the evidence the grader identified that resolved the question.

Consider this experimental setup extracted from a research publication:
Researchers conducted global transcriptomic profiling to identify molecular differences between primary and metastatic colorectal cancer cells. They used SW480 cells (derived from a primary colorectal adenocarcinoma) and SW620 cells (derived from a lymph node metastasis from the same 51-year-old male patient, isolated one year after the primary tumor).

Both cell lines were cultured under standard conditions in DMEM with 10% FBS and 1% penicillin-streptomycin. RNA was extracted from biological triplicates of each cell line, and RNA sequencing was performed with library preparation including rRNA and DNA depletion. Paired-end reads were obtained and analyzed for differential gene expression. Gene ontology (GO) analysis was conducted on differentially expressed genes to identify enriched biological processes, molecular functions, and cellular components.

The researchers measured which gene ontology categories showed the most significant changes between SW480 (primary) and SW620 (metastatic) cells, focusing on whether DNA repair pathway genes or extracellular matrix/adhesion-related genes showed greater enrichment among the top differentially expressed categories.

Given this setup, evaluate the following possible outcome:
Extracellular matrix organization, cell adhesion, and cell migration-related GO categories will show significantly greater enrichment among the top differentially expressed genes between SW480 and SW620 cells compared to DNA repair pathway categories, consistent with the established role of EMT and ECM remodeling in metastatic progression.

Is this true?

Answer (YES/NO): YES